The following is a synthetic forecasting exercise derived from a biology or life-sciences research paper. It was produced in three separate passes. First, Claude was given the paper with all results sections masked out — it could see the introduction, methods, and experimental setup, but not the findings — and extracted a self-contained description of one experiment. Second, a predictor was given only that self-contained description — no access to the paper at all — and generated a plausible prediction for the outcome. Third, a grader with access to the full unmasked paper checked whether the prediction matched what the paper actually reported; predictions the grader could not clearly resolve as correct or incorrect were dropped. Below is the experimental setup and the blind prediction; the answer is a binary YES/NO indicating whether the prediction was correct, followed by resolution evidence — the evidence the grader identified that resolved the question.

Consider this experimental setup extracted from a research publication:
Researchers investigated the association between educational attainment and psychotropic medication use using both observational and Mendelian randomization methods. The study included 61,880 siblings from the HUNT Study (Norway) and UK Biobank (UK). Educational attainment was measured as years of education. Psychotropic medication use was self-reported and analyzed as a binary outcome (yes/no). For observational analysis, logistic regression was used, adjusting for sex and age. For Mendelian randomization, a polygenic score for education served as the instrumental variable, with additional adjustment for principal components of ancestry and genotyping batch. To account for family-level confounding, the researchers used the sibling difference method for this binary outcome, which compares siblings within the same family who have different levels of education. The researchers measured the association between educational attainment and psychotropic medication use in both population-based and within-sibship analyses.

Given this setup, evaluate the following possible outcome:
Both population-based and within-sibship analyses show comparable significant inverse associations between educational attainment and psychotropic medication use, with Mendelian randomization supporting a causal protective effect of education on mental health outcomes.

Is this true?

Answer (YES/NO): YES